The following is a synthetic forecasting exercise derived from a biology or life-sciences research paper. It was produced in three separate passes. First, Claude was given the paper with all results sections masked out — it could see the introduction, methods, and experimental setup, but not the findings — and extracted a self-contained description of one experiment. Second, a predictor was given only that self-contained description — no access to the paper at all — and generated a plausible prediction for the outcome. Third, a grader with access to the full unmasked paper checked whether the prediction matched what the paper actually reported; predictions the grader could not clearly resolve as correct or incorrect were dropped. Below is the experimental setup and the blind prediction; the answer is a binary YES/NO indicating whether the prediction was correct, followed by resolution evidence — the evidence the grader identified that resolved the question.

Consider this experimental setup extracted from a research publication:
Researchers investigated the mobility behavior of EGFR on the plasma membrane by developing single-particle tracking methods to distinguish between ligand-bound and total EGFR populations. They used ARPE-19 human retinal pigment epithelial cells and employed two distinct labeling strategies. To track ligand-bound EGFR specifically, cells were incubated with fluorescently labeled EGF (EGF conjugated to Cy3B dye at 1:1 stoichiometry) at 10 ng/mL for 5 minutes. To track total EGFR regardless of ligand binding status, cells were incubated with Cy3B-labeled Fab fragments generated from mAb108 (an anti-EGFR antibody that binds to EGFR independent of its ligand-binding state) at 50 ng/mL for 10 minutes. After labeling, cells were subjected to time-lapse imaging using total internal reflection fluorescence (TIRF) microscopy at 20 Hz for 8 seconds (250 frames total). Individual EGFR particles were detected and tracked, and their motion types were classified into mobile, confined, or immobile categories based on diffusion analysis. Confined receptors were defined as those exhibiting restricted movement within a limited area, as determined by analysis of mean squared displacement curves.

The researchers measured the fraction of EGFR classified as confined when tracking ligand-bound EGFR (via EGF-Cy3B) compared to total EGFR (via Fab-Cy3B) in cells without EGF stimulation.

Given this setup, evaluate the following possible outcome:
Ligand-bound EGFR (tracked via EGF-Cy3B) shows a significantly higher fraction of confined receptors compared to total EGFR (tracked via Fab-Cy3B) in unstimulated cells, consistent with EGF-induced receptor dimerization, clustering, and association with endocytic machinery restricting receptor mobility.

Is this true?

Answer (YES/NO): YES